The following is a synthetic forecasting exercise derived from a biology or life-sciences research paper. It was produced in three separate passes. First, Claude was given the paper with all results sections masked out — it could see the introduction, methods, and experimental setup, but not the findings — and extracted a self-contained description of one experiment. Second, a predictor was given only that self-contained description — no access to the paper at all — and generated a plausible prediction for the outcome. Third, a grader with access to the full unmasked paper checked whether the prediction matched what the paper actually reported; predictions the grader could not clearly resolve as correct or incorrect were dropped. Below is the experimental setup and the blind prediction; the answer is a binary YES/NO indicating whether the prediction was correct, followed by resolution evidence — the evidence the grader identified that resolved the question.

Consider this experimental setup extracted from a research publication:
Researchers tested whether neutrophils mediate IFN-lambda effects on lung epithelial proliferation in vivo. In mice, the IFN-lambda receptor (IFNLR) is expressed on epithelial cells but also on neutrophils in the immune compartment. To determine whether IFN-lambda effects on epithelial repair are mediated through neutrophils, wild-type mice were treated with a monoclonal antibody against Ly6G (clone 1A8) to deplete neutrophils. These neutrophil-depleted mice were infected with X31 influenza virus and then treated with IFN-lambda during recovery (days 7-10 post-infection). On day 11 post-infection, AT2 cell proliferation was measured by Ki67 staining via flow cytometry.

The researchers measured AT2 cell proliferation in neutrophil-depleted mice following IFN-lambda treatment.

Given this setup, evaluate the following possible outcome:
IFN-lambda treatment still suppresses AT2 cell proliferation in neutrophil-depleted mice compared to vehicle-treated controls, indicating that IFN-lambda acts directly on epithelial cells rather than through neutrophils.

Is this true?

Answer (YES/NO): YES